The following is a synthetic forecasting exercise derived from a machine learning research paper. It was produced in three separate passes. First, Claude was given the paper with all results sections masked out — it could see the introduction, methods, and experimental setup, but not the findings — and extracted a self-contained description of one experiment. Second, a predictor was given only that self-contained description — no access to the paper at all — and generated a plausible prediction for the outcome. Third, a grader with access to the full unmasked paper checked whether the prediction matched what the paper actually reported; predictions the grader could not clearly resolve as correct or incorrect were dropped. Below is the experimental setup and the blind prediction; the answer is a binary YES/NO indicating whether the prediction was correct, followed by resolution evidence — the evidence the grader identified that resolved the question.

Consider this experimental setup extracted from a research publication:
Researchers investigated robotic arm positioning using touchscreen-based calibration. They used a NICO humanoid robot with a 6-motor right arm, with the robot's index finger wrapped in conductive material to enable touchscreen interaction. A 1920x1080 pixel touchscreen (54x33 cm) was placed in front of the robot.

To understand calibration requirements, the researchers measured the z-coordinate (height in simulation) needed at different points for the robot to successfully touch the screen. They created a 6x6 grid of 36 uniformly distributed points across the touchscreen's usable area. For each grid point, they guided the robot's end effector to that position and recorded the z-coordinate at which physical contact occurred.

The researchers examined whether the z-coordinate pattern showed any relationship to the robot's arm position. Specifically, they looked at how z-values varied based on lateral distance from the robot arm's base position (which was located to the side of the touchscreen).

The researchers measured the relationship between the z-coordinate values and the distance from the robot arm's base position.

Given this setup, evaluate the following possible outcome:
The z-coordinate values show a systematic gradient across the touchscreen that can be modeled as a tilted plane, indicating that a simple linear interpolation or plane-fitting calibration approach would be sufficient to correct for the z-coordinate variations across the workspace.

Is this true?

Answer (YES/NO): NO